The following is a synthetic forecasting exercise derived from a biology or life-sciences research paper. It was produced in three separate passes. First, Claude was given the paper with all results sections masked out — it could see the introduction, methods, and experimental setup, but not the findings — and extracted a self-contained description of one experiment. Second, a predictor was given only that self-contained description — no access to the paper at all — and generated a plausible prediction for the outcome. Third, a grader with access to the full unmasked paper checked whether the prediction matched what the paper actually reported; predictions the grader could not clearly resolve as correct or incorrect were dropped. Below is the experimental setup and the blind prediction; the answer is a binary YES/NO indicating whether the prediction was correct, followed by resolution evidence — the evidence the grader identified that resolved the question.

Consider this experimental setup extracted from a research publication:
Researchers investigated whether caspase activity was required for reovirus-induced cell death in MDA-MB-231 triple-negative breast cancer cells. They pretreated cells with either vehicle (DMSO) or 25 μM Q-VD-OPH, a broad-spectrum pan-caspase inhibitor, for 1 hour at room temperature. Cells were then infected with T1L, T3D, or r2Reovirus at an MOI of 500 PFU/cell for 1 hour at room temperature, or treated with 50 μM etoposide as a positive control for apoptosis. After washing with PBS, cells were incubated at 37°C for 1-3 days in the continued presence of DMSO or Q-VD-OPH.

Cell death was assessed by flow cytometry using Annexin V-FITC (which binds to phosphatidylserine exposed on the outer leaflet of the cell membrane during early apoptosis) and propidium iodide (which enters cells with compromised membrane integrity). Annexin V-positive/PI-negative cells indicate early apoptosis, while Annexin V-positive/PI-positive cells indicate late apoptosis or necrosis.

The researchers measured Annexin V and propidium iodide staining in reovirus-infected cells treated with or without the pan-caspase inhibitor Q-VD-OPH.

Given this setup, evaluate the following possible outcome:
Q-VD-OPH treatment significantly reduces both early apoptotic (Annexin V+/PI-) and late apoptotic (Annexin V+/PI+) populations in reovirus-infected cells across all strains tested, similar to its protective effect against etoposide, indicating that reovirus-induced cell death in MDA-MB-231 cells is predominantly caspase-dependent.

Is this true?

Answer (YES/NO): NO